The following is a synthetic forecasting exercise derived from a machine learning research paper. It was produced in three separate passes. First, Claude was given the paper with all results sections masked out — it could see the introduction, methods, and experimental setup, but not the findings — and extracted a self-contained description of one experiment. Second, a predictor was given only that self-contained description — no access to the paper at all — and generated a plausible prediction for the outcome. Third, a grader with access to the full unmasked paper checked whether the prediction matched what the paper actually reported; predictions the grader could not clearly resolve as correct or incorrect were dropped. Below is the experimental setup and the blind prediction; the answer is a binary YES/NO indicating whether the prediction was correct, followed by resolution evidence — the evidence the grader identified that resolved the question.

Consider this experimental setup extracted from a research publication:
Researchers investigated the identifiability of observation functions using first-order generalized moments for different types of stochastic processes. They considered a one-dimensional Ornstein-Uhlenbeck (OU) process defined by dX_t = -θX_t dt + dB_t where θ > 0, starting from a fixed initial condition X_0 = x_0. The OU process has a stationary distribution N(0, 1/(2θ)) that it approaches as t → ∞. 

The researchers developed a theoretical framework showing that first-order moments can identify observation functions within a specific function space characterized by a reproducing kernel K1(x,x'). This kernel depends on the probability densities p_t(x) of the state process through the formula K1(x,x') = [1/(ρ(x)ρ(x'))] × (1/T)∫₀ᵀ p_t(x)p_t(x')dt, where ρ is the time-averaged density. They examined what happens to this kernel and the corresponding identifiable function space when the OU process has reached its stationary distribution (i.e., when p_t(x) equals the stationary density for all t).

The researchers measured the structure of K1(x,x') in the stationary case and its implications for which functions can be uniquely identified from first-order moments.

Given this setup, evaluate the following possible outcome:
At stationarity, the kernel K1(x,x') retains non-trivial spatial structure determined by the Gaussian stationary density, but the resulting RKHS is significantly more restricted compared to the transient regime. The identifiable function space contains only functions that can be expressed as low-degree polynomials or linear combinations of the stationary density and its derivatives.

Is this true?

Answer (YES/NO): NO